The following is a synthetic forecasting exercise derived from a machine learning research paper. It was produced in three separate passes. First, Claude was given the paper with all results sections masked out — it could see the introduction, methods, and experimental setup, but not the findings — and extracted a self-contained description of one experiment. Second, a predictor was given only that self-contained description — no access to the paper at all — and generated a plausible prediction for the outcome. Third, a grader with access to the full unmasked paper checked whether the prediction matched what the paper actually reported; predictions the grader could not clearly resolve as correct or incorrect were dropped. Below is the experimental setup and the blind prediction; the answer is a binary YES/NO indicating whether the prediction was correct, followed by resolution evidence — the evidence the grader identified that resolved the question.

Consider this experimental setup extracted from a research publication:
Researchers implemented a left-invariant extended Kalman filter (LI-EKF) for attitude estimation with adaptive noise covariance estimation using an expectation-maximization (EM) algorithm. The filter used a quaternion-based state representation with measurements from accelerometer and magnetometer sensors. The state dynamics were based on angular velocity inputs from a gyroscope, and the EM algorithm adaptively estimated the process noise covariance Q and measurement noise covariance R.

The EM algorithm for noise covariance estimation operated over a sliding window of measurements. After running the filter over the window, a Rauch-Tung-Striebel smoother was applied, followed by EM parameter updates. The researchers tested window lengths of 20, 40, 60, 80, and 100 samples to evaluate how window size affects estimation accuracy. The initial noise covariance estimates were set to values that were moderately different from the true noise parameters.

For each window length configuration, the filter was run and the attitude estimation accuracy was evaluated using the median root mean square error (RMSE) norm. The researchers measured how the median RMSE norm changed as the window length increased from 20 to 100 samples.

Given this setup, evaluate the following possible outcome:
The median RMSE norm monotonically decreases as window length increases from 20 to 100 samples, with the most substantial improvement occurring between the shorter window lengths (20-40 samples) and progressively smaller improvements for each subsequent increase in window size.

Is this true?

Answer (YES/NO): YES